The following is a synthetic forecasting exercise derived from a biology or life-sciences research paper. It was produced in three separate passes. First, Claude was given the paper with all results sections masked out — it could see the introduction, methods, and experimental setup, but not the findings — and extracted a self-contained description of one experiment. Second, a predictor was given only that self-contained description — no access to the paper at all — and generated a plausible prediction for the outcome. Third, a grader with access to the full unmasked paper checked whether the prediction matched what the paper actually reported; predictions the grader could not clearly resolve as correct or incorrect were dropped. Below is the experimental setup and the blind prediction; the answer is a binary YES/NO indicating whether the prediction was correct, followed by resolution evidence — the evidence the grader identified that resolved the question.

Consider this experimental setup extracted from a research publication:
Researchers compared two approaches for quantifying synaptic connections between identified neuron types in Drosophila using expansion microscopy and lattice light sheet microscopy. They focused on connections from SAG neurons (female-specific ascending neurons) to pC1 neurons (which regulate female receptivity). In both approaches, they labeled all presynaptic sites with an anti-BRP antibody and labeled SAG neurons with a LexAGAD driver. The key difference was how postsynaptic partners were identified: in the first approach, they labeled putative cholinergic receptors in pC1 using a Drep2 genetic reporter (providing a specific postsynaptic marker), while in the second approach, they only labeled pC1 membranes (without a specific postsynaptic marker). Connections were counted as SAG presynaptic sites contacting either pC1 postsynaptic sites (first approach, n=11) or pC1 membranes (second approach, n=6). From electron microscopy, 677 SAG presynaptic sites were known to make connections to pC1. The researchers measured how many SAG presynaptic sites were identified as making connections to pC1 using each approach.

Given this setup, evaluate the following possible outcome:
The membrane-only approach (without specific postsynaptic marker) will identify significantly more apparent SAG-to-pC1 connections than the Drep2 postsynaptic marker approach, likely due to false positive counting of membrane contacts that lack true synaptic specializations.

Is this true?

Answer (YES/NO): NO